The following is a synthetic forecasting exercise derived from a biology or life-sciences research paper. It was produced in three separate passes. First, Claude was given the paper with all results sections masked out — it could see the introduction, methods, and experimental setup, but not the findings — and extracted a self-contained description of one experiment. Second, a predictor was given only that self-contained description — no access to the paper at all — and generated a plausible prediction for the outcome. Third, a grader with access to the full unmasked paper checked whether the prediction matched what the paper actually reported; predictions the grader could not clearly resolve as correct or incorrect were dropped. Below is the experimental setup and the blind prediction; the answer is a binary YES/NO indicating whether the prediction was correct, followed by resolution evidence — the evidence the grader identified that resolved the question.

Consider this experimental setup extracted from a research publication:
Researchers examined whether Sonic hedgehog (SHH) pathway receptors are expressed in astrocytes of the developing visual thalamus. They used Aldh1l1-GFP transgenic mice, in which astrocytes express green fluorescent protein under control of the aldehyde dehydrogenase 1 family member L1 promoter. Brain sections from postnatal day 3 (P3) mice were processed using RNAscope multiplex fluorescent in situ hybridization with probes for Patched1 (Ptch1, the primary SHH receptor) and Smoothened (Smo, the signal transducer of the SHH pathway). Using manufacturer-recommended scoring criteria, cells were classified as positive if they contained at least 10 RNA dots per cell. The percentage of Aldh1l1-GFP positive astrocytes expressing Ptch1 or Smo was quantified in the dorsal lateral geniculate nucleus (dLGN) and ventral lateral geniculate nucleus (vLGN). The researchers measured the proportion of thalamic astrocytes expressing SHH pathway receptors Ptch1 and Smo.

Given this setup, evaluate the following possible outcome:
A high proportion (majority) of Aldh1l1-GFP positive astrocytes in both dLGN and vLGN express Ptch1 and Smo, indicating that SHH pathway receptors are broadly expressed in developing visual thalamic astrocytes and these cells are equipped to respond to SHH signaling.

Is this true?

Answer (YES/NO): YES